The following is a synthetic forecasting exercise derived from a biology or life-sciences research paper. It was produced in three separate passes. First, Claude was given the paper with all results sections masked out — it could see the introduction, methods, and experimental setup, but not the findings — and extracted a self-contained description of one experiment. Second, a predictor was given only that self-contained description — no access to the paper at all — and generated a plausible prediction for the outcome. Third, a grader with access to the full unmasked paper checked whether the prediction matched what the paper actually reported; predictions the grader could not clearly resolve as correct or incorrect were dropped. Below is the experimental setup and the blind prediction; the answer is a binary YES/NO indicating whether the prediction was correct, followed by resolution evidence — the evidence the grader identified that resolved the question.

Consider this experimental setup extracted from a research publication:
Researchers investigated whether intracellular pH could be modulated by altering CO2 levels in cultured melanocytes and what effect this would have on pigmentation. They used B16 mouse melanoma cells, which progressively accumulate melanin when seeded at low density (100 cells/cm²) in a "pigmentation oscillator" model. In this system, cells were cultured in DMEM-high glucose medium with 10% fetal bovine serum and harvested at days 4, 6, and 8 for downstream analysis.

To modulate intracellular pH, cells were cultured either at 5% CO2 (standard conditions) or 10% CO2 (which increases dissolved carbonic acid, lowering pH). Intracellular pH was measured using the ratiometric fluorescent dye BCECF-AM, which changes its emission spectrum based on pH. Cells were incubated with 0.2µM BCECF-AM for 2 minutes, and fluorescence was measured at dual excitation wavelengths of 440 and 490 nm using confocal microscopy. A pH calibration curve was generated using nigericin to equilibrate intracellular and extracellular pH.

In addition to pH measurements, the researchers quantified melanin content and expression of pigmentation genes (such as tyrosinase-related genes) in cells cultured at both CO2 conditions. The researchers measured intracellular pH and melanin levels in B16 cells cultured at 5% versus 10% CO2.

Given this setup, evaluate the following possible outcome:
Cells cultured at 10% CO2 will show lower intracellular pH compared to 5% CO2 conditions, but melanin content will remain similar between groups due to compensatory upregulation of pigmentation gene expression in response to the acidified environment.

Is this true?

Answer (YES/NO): NO